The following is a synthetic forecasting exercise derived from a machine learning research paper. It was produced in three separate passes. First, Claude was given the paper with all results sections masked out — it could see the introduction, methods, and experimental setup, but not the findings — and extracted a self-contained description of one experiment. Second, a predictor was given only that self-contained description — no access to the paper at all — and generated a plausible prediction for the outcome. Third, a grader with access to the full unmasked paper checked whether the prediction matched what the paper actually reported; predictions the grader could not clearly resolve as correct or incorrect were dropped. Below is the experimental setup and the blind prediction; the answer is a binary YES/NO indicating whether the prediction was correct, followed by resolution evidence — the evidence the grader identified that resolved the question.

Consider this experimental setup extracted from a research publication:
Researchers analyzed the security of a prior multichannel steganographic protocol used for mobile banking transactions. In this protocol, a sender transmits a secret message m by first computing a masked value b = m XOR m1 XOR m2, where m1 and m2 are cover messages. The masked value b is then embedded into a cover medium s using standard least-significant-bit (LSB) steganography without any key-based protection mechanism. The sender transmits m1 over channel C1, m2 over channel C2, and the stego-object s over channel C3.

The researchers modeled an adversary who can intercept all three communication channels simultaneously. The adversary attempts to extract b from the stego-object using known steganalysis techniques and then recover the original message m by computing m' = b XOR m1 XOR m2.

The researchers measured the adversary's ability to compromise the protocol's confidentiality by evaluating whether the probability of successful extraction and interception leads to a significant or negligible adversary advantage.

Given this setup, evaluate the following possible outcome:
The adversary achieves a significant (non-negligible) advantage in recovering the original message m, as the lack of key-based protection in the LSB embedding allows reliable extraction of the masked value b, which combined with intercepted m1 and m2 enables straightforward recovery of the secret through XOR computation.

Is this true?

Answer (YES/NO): YES